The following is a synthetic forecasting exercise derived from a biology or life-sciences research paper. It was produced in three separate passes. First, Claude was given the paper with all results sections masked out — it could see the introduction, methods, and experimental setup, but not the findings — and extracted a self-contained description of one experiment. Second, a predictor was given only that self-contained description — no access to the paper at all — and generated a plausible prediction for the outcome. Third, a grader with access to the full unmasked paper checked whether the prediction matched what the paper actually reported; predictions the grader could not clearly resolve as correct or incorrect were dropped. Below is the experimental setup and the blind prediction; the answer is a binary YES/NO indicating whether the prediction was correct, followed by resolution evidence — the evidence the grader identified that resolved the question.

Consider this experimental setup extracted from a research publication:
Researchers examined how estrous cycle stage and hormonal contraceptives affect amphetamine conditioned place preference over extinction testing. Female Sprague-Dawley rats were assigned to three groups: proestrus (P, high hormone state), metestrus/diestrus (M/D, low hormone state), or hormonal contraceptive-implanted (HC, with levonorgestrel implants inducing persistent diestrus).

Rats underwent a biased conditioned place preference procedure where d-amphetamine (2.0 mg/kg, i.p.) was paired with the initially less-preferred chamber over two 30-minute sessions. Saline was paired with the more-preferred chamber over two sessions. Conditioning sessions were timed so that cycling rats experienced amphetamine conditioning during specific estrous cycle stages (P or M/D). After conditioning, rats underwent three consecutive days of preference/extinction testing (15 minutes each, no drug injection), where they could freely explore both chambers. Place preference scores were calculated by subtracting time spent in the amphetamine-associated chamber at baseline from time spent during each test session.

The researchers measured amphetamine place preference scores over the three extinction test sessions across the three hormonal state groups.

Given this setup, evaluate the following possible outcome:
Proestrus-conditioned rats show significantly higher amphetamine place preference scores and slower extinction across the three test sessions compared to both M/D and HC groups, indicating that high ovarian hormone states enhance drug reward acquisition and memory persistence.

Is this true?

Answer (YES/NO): NO